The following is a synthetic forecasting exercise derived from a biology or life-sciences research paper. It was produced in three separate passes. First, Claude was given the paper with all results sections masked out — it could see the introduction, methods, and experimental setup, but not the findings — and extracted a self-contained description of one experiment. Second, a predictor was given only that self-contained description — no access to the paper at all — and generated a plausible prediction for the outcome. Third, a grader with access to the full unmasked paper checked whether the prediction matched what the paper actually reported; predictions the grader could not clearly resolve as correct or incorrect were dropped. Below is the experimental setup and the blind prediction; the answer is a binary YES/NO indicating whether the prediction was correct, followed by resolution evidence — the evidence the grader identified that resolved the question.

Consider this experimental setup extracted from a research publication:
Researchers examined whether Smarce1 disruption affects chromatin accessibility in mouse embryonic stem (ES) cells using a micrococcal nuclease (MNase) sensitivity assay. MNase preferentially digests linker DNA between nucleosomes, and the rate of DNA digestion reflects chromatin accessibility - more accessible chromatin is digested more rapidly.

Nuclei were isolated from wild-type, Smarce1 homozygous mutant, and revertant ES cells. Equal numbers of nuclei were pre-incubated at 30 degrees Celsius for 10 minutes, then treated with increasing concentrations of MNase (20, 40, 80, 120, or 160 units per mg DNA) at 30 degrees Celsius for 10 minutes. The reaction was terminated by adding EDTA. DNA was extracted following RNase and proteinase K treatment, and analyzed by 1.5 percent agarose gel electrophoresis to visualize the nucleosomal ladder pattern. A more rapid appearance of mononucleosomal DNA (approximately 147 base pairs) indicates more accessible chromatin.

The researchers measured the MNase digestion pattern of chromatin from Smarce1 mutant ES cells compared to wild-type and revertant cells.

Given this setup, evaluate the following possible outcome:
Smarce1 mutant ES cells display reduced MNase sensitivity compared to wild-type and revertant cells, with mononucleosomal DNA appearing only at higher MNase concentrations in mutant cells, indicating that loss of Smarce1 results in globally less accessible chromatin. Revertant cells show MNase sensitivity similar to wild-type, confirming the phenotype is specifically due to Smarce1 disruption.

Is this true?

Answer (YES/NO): NO